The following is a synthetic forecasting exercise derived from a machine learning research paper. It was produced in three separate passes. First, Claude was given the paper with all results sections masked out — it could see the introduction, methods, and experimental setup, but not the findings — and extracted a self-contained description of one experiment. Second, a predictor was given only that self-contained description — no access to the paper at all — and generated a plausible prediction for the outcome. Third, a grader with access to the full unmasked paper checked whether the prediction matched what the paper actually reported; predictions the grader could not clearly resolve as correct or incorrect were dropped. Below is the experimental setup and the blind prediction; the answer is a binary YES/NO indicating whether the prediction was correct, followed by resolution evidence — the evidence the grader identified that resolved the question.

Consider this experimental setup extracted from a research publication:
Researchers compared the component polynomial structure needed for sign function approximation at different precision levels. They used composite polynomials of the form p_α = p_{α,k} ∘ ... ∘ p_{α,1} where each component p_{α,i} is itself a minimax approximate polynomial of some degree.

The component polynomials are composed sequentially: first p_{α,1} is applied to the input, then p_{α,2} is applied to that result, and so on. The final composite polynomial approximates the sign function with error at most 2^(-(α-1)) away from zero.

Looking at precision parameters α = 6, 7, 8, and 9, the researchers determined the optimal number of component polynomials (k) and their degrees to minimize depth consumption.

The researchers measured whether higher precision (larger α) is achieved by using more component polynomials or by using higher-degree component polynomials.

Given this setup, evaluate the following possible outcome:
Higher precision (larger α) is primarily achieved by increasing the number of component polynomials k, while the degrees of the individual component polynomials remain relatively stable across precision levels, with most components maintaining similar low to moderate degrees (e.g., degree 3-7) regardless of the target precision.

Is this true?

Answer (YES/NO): NO